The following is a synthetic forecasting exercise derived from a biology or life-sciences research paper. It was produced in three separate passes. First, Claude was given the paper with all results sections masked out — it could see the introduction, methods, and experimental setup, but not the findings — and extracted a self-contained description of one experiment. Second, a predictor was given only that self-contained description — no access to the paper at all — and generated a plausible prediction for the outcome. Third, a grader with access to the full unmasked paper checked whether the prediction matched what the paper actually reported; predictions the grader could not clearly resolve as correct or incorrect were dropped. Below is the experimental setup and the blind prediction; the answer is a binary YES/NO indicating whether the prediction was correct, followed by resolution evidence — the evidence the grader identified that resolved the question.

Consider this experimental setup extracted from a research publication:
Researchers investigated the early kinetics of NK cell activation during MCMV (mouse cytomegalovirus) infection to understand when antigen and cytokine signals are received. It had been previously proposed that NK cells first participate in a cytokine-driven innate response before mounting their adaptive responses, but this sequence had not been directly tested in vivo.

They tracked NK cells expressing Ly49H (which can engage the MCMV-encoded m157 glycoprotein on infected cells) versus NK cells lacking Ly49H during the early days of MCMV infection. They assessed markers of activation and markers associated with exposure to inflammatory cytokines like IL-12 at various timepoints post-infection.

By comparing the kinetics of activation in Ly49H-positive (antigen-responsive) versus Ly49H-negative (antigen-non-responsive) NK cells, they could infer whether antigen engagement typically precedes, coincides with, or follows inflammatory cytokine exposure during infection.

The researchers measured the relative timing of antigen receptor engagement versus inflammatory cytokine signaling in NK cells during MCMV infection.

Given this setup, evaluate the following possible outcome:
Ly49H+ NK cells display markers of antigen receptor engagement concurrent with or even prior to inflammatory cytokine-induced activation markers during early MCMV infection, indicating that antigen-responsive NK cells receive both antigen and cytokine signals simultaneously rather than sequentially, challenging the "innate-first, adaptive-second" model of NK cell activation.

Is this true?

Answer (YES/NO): NO